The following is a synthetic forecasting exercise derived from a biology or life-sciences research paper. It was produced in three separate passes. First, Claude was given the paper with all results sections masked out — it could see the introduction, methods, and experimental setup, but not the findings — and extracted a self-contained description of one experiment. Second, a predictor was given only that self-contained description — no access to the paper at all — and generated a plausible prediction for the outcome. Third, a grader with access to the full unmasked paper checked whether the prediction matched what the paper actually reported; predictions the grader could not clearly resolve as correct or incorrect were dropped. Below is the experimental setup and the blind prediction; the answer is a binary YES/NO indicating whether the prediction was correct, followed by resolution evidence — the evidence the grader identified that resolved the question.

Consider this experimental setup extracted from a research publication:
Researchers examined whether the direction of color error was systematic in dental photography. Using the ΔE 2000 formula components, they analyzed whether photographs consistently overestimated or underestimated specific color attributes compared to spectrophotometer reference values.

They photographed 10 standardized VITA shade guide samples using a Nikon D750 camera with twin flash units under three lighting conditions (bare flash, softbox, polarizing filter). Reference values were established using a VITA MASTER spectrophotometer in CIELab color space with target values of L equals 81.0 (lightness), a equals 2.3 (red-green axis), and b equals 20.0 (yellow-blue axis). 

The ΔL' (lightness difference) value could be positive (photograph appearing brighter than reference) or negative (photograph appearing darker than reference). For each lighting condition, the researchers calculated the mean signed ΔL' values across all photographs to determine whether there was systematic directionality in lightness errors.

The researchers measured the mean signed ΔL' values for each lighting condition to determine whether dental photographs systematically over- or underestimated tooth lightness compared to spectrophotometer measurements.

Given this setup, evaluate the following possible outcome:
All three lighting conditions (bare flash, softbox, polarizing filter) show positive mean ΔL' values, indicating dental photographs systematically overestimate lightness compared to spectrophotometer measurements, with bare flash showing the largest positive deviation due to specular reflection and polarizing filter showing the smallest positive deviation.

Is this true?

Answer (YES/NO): NO